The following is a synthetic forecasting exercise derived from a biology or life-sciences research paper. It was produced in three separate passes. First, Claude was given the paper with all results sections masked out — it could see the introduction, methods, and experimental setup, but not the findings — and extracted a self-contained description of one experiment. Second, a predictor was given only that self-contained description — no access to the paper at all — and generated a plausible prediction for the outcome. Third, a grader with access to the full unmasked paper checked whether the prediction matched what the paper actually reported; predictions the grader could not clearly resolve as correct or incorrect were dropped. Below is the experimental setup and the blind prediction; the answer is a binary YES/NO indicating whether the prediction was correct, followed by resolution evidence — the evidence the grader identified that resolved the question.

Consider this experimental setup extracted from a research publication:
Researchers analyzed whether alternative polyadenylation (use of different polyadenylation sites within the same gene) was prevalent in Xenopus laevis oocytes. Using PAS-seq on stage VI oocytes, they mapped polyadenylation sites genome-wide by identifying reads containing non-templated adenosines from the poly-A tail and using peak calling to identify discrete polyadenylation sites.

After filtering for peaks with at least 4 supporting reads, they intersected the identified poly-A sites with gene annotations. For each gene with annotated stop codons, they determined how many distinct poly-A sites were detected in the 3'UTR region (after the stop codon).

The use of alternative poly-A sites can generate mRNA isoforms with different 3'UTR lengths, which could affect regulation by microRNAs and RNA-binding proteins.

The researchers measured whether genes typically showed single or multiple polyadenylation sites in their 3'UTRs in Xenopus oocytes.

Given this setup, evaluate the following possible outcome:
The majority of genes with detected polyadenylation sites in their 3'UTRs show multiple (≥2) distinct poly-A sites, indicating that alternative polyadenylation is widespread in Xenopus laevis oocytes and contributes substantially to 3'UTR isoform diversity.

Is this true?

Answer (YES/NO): NO